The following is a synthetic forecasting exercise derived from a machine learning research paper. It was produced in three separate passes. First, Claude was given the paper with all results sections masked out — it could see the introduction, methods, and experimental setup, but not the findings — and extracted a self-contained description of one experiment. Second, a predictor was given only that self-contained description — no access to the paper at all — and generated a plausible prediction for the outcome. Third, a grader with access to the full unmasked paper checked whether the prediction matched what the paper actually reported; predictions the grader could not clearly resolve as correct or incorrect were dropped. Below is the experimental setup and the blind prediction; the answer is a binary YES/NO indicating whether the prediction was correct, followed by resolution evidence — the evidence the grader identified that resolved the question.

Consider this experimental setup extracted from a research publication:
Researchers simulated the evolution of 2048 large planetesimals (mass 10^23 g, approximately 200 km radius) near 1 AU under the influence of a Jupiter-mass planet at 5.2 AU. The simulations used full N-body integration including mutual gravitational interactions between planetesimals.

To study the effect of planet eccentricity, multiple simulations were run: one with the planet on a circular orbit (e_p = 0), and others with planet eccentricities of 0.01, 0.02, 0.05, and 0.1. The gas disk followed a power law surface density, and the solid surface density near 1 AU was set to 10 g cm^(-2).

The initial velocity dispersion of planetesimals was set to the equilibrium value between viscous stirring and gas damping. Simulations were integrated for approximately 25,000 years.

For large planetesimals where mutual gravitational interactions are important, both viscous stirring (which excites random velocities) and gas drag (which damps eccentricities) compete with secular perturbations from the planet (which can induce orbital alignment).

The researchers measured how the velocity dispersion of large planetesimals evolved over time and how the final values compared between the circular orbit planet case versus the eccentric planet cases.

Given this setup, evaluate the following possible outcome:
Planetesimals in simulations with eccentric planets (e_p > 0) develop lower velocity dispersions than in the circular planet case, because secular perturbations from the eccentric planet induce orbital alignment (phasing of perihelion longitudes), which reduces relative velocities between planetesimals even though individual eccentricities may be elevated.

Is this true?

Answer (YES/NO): NO